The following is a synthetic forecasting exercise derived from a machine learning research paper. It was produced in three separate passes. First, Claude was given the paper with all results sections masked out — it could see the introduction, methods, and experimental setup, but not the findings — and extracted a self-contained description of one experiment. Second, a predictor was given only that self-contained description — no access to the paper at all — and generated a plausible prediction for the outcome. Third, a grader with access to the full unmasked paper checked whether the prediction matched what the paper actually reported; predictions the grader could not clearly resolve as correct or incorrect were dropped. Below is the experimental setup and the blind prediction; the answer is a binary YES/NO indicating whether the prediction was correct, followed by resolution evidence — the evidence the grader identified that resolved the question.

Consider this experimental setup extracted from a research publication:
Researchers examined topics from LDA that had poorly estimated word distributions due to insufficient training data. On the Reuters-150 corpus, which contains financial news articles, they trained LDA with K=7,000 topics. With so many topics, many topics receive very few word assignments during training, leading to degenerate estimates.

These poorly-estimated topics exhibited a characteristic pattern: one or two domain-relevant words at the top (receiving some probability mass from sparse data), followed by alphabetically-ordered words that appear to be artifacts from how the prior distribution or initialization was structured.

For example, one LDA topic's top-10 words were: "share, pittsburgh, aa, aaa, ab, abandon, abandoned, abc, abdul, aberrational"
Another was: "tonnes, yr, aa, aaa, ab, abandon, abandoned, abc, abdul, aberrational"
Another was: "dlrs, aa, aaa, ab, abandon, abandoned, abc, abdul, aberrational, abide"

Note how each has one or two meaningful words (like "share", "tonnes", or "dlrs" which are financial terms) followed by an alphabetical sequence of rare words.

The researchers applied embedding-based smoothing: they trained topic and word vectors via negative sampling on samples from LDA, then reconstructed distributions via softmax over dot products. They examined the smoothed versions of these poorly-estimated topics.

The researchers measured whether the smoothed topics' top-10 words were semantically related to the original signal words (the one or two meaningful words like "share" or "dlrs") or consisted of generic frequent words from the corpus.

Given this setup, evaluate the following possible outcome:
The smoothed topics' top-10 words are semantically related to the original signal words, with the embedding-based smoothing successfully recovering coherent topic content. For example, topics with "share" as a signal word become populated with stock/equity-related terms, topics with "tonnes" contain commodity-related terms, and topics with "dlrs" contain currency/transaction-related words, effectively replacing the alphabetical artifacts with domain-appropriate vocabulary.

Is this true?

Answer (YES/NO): NO